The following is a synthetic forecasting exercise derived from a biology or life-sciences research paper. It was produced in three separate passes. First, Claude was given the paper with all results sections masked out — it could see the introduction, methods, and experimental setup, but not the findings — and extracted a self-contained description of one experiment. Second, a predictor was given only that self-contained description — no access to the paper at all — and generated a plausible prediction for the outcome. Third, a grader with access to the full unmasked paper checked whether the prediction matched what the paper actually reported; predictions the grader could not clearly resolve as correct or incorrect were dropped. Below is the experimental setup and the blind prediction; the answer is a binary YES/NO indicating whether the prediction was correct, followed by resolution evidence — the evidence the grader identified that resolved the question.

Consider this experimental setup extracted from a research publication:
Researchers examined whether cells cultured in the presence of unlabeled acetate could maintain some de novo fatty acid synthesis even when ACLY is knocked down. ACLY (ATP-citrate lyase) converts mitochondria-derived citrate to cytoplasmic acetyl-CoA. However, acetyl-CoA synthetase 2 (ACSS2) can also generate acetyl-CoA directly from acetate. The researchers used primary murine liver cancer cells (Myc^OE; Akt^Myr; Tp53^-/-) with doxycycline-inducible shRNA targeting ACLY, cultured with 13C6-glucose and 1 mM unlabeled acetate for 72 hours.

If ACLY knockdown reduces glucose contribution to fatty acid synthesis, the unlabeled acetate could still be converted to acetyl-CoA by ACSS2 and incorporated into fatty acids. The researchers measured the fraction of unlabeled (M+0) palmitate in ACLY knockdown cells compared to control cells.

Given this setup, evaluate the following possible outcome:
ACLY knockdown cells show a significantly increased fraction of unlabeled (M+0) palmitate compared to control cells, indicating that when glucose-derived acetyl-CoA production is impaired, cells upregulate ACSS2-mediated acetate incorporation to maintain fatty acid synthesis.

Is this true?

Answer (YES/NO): NO